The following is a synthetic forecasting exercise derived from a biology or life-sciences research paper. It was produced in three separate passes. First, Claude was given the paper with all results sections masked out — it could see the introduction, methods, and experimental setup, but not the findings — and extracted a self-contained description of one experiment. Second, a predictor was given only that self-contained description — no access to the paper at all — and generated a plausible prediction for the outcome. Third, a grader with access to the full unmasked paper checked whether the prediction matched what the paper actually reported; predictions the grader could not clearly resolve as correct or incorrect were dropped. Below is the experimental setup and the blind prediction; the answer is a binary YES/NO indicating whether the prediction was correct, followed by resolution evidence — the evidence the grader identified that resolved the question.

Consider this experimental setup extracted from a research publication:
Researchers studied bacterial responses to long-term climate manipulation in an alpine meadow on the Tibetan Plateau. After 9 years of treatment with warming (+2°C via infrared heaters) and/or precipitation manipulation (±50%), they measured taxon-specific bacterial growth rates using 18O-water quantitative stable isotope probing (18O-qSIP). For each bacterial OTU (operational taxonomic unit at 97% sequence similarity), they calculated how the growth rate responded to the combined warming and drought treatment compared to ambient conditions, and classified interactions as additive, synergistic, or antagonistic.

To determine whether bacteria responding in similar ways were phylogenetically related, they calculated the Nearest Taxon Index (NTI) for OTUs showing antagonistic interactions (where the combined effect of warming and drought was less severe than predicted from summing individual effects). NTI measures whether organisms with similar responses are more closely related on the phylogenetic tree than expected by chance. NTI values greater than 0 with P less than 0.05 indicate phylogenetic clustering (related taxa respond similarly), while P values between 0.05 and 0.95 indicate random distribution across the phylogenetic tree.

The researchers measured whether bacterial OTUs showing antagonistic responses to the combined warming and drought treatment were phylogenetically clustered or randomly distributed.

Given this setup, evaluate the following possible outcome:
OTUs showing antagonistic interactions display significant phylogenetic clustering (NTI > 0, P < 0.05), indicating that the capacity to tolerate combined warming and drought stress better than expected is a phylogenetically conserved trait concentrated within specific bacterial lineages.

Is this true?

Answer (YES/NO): YES